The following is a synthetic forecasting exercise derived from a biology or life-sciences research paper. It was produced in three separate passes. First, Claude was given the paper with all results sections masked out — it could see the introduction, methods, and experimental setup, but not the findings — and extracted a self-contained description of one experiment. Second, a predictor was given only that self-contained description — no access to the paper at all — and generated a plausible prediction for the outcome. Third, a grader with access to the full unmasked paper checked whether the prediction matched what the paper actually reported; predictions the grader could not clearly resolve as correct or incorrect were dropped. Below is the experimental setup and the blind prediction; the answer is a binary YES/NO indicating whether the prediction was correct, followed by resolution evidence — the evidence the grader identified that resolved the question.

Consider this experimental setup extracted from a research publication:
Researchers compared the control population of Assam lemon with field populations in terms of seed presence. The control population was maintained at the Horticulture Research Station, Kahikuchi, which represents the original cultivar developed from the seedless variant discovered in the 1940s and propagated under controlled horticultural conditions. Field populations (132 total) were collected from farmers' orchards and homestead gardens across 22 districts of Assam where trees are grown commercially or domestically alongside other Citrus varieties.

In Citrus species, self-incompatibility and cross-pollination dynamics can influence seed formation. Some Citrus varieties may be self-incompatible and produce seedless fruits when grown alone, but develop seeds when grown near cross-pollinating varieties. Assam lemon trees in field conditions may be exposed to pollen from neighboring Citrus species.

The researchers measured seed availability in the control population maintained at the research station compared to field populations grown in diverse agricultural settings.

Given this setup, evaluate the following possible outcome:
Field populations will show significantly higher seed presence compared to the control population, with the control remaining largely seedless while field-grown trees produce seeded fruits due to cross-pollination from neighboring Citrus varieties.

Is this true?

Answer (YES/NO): NO